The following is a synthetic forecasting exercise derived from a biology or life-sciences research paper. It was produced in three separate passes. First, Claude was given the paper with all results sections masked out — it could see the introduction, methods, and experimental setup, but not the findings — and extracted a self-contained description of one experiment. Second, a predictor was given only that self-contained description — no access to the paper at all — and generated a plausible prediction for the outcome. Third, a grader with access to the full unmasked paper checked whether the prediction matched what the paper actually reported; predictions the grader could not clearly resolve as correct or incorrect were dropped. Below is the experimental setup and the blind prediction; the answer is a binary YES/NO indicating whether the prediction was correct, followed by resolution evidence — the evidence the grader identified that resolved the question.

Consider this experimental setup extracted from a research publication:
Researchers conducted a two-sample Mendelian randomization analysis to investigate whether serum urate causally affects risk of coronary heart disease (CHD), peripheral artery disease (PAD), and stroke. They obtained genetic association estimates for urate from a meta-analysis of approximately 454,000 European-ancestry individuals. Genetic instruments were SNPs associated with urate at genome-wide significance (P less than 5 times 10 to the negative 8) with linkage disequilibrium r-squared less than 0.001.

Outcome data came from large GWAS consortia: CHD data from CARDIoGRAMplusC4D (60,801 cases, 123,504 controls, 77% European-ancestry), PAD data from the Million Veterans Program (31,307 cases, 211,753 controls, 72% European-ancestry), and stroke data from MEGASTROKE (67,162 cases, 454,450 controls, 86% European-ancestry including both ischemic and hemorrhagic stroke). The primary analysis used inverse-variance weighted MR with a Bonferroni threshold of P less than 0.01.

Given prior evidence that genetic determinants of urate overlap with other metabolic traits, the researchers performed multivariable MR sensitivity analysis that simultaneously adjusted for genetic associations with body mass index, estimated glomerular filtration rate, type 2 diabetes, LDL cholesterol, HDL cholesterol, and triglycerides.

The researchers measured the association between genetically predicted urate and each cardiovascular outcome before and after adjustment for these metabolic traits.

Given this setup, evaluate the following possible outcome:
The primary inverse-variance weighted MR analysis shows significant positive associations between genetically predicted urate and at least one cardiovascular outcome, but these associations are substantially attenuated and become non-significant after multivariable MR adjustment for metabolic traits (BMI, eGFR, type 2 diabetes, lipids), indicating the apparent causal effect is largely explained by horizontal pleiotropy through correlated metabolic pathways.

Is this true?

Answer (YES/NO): NO